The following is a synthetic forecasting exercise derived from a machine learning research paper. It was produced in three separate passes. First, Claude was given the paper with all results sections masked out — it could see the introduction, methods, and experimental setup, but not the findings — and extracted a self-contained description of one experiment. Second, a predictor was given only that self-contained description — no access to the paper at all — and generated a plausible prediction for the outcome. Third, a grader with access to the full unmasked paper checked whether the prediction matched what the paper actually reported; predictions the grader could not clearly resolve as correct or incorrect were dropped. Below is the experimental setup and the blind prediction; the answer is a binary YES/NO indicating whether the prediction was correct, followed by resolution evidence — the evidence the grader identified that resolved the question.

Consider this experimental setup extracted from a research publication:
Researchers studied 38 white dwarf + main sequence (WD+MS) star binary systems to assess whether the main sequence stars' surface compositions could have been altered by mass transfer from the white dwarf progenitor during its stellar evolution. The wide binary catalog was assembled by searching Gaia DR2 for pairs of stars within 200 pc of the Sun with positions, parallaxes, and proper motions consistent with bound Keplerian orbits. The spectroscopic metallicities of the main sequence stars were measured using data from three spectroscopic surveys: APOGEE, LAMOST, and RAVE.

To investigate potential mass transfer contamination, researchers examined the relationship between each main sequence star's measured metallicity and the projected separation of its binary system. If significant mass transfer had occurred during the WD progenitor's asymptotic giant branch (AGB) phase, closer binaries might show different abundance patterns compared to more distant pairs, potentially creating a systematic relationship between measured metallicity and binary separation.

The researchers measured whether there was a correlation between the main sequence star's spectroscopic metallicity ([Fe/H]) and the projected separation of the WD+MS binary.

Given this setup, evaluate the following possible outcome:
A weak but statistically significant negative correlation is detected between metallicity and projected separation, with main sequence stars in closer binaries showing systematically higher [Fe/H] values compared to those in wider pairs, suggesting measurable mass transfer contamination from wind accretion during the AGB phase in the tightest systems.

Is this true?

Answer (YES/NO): NO